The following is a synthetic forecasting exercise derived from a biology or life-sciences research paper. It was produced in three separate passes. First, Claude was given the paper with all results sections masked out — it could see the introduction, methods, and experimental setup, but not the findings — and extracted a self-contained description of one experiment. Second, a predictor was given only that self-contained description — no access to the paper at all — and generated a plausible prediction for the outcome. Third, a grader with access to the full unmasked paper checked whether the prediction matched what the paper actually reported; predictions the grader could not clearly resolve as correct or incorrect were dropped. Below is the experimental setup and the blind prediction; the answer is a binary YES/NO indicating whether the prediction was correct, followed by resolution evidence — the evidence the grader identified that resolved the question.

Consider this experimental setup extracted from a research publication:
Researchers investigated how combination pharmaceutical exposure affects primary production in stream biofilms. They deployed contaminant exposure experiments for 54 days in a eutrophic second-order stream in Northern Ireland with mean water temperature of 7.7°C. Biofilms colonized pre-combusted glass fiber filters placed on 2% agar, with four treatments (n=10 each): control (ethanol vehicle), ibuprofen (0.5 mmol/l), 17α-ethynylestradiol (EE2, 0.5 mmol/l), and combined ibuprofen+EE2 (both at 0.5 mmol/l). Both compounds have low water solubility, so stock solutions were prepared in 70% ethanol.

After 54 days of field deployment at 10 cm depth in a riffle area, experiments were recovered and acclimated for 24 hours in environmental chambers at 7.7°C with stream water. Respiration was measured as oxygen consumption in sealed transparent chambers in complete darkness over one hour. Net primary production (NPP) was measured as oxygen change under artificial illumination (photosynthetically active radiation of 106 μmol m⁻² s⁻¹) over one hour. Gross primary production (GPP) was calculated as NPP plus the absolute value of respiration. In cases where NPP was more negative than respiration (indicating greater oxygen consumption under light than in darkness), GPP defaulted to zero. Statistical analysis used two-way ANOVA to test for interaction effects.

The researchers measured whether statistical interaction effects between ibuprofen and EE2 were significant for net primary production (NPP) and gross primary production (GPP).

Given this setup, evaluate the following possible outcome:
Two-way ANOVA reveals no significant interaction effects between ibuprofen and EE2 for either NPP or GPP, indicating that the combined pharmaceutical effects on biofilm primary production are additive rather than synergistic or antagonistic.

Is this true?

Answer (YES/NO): YES